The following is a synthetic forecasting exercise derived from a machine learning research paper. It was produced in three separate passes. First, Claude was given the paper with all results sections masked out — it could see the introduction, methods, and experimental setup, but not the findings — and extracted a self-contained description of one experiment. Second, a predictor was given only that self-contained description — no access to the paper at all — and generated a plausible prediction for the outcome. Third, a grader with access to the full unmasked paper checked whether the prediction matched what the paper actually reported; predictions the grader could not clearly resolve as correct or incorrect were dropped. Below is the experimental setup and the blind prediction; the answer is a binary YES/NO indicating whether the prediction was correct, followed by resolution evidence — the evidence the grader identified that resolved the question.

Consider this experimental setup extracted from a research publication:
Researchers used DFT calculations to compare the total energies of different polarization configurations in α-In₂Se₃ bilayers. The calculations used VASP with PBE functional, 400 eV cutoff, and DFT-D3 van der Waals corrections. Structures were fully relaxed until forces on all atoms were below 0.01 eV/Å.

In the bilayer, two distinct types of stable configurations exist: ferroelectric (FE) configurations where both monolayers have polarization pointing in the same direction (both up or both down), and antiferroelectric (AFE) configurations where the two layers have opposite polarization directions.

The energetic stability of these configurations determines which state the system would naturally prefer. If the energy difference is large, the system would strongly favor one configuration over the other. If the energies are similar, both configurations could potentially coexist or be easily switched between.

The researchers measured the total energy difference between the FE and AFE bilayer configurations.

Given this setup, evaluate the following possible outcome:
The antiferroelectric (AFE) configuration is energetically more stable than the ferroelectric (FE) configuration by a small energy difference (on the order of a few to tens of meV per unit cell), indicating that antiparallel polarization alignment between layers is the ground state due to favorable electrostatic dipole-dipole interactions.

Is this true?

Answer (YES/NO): YES